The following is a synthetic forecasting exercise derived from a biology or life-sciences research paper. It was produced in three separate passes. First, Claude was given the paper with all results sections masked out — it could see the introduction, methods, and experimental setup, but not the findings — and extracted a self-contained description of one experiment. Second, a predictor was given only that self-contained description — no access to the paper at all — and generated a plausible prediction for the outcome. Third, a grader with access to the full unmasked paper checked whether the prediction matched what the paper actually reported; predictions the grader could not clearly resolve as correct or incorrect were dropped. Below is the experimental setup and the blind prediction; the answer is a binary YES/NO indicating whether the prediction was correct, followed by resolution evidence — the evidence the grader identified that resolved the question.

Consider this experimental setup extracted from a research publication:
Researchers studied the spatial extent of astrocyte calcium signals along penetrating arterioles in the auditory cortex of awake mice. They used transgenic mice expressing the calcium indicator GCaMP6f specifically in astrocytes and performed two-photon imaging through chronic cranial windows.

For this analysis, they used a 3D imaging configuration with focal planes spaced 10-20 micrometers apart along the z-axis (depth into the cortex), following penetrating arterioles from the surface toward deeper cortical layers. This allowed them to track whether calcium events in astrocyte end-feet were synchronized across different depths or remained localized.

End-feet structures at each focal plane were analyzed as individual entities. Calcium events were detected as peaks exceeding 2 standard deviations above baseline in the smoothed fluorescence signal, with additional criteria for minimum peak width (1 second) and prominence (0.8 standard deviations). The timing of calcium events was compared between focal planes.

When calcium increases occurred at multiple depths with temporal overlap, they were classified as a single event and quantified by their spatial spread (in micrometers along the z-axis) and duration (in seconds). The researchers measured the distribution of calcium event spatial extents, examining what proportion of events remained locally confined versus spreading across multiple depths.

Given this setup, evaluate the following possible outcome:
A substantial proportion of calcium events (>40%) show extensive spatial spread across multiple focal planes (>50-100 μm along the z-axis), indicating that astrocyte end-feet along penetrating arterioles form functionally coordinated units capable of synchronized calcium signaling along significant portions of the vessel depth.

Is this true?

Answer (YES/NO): NO